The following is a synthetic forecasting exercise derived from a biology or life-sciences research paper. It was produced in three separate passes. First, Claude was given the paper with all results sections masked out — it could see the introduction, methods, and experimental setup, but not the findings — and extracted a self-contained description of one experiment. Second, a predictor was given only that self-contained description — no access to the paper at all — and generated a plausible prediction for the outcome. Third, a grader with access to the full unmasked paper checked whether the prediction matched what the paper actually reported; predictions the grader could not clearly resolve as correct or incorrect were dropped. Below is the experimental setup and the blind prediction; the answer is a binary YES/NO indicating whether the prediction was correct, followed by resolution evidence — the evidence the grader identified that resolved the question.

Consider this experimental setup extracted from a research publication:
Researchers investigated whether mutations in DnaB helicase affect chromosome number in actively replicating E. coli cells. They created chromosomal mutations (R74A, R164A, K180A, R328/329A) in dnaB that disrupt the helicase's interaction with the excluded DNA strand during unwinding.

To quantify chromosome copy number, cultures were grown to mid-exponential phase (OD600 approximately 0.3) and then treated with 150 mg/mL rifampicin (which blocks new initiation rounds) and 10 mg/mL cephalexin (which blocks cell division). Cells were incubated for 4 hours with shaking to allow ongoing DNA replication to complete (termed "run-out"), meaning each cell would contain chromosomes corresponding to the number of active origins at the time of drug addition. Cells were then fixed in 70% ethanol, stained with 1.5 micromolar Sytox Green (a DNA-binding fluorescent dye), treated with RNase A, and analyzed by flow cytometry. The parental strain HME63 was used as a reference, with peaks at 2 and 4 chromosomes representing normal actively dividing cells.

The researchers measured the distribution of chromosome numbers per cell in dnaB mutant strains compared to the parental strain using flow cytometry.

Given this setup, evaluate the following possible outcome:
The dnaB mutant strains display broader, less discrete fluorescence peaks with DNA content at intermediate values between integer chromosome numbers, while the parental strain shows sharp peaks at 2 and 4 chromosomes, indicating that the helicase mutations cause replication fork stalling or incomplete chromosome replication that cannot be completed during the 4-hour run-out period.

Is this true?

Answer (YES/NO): YES